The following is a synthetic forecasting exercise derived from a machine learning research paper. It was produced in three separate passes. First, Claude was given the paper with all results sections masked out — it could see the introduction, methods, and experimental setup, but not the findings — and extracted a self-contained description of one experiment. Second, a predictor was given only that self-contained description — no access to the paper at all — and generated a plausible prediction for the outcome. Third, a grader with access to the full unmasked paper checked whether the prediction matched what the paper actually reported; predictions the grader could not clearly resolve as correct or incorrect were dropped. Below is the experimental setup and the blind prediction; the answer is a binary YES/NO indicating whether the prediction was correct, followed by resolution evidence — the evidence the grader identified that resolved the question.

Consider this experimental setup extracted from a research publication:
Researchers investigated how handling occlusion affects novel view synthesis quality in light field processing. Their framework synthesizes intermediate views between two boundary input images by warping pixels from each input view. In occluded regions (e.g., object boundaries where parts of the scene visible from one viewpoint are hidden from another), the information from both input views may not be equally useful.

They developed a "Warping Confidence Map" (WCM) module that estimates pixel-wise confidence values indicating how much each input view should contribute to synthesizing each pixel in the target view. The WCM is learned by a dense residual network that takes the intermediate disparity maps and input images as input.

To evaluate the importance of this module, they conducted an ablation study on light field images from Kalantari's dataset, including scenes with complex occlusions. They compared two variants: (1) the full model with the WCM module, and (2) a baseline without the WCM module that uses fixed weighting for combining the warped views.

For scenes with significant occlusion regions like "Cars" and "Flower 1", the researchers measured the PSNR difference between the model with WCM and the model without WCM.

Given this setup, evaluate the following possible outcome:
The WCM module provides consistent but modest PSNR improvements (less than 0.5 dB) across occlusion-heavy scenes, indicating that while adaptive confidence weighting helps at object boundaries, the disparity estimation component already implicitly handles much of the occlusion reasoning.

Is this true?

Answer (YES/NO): NO